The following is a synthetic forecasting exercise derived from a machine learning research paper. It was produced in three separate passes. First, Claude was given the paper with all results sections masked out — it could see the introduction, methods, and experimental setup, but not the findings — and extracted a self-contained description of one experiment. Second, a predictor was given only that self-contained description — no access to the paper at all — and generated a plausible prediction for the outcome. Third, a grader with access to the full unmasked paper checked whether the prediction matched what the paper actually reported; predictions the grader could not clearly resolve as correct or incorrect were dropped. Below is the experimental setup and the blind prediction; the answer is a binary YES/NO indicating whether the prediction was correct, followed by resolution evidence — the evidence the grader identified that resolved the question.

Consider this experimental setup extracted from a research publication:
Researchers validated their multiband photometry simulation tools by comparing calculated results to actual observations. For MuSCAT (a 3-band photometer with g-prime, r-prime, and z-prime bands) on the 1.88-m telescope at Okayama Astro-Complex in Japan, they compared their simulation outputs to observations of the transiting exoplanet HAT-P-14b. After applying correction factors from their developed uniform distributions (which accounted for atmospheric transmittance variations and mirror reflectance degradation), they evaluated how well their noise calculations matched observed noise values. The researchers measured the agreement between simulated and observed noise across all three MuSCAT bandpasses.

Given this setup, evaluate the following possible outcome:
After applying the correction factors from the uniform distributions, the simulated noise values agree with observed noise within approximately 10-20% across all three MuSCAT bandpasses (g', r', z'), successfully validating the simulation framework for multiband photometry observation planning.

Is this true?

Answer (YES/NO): NO